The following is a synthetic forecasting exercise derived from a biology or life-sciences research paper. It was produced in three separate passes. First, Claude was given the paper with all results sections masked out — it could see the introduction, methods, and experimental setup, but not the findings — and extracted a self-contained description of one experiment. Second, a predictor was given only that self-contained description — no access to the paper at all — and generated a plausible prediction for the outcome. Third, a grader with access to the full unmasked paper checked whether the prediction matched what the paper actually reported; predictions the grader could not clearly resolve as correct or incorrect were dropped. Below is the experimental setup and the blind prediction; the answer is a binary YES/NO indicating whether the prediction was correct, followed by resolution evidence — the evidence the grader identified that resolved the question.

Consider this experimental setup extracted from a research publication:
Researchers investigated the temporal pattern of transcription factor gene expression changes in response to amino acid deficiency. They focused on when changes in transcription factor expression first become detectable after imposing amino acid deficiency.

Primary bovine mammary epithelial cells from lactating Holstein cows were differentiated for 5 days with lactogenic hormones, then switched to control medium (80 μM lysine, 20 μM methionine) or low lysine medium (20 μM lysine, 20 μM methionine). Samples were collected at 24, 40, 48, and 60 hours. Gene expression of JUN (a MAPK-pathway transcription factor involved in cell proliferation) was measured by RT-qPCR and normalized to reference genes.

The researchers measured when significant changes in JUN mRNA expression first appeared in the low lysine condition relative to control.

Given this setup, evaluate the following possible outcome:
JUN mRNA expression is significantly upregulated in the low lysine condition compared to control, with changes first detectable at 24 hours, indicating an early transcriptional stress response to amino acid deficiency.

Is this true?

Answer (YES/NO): NO